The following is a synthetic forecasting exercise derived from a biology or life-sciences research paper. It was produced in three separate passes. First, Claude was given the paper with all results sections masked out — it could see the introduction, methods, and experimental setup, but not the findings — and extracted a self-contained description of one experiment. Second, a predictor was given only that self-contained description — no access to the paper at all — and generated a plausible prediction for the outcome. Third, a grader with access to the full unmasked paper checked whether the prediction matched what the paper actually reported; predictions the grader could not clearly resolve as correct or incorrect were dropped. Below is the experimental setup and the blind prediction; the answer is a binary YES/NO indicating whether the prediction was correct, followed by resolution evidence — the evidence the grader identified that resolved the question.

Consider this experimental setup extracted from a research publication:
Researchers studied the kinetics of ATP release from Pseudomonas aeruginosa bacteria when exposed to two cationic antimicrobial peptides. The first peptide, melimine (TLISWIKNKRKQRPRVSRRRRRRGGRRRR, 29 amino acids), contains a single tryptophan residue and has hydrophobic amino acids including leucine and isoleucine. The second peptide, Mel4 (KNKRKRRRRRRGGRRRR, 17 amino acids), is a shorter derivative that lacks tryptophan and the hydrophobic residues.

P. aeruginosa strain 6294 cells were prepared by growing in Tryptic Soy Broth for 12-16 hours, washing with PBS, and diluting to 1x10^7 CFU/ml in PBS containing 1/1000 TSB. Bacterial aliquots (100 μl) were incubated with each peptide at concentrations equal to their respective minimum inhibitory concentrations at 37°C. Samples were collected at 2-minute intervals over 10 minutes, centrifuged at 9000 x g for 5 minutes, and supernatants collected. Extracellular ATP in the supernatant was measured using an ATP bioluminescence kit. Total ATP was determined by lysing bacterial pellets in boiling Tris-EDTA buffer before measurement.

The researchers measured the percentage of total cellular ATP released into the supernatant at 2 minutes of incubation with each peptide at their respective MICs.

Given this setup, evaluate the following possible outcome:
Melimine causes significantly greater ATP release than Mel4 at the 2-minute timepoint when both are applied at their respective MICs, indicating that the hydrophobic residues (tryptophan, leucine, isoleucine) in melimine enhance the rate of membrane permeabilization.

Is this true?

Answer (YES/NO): YES